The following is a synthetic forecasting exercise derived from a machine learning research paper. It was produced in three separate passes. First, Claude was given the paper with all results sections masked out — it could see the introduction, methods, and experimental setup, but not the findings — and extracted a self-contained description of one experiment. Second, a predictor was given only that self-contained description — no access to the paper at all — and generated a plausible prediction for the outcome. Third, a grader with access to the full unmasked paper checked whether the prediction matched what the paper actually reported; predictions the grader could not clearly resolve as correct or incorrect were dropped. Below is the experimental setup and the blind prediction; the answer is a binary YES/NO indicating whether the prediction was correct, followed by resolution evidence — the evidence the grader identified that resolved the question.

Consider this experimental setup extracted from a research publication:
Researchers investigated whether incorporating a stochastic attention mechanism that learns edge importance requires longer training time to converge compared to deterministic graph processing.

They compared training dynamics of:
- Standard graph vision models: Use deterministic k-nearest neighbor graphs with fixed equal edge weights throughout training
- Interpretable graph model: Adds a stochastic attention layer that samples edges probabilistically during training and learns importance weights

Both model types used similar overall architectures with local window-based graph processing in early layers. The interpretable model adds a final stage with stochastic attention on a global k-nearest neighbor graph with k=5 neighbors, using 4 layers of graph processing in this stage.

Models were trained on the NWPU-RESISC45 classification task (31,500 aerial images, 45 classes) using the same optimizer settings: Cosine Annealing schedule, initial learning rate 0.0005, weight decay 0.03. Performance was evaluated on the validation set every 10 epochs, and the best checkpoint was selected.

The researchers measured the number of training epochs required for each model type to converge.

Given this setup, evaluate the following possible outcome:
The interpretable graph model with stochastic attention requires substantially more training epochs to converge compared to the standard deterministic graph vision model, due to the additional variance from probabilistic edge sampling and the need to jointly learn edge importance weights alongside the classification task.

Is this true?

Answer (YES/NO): YES